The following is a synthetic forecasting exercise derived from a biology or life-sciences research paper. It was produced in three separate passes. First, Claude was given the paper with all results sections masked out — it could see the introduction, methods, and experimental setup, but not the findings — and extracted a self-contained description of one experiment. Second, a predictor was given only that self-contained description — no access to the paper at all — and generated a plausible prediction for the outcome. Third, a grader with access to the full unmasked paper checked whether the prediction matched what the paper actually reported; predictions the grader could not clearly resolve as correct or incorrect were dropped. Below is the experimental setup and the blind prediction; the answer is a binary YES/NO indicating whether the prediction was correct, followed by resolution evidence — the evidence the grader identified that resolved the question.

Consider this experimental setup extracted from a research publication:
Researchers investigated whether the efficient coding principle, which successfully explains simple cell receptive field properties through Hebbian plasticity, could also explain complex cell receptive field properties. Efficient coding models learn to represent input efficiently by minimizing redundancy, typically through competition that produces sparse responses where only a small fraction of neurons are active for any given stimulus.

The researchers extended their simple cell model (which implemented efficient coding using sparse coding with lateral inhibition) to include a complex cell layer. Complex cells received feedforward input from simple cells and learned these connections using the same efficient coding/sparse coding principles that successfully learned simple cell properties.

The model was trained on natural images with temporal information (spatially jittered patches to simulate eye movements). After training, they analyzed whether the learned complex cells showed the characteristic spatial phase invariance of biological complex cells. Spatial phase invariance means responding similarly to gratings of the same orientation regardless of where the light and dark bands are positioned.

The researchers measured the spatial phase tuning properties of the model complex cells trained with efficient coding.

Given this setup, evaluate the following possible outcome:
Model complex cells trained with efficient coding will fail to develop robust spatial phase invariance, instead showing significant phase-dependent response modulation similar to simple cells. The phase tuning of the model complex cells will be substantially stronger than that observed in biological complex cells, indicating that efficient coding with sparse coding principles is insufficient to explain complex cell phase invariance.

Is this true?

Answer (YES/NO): YES